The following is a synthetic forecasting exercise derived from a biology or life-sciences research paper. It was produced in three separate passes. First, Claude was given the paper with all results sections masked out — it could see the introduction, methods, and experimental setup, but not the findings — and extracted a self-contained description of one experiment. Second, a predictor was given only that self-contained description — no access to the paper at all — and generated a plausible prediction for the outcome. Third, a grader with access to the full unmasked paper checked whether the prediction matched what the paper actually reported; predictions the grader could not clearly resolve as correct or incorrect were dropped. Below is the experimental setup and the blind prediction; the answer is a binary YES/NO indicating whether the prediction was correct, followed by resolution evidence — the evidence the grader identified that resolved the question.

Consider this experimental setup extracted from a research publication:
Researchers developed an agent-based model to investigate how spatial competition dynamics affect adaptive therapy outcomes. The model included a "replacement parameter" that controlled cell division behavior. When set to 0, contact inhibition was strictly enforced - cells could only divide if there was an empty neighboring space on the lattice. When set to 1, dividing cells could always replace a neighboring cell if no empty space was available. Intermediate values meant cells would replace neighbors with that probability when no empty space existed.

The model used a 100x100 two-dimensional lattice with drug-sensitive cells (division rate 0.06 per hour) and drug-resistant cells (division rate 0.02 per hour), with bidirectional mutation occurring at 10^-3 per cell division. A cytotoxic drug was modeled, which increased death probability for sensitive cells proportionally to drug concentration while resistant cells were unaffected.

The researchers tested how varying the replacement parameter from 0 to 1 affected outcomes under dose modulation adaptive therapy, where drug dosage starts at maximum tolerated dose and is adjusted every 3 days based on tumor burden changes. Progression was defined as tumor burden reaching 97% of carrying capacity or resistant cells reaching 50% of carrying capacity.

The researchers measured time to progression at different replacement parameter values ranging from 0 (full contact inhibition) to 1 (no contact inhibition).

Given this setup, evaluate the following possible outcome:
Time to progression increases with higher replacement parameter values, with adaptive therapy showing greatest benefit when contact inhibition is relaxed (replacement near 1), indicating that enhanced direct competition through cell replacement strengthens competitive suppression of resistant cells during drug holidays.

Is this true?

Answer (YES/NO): YES